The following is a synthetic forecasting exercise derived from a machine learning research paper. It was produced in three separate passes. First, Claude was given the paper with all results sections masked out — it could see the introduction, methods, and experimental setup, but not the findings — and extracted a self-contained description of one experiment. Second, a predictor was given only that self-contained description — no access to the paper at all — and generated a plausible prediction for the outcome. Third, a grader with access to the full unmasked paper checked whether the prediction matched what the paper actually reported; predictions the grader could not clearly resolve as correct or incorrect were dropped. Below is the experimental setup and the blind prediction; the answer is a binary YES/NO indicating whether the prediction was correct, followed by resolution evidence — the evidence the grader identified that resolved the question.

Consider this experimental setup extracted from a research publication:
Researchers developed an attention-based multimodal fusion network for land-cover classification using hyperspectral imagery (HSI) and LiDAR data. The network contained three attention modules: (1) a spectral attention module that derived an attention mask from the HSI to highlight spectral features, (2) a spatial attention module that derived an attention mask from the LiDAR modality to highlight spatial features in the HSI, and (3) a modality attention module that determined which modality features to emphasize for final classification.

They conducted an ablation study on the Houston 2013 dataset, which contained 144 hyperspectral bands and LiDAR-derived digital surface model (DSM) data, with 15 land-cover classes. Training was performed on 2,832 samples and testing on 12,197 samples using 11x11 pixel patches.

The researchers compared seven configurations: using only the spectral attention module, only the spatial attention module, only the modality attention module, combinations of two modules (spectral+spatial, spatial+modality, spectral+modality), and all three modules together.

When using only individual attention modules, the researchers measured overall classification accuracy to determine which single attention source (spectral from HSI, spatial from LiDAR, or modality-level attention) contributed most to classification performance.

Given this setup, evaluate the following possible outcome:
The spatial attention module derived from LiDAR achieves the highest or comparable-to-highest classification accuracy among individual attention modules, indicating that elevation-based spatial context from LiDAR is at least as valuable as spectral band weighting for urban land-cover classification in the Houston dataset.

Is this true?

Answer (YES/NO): YES